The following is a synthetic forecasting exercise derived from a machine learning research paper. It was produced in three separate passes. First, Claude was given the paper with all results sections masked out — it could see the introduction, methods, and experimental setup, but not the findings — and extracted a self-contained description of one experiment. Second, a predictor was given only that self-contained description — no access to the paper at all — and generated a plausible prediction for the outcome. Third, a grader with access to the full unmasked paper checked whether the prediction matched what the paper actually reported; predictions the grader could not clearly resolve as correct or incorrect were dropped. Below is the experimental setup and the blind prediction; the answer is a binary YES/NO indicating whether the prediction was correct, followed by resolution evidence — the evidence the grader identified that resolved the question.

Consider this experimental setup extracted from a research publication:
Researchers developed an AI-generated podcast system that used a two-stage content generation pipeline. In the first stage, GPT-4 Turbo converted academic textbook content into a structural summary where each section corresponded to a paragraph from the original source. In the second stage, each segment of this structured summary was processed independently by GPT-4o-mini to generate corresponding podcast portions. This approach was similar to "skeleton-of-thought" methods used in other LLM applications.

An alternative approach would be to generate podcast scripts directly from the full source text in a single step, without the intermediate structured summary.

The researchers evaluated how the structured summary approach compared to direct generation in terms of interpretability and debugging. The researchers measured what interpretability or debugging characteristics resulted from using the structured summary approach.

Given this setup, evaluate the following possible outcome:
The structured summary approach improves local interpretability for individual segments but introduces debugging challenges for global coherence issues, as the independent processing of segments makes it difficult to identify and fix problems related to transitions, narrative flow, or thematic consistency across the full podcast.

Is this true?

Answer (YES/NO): NO